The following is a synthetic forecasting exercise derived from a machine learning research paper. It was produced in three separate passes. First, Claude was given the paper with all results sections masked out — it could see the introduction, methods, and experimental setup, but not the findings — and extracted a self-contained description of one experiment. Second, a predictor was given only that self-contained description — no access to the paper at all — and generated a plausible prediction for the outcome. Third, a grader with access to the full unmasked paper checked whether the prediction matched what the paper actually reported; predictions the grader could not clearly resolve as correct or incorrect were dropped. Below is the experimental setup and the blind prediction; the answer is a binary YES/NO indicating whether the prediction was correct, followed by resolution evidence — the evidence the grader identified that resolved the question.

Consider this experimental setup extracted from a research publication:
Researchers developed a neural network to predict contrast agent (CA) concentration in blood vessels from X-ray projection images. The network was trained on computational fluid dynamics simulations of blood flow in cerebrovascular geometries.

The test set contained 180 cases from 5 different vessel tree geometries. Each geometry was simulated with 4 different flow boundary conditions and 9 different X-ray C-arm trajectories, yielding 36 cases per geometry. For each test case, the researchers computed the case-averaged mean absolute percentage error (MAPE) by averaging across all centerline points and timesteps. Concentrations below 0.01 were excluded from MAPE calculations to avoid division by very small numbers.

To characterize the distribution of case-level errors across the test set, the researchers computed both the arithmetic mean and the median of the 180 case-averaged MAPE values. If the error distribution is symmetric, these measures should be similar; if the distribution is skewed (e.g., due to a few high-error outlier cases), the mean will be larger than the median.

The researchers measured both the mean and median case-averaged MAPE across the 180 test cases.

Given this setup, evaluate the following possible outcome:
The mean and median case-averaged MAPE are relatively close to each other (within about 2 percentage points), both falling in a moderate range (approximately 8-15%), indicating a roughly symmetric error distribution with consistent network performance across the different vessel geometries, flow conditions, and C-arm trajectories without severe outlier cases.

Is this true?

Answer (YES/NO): NO